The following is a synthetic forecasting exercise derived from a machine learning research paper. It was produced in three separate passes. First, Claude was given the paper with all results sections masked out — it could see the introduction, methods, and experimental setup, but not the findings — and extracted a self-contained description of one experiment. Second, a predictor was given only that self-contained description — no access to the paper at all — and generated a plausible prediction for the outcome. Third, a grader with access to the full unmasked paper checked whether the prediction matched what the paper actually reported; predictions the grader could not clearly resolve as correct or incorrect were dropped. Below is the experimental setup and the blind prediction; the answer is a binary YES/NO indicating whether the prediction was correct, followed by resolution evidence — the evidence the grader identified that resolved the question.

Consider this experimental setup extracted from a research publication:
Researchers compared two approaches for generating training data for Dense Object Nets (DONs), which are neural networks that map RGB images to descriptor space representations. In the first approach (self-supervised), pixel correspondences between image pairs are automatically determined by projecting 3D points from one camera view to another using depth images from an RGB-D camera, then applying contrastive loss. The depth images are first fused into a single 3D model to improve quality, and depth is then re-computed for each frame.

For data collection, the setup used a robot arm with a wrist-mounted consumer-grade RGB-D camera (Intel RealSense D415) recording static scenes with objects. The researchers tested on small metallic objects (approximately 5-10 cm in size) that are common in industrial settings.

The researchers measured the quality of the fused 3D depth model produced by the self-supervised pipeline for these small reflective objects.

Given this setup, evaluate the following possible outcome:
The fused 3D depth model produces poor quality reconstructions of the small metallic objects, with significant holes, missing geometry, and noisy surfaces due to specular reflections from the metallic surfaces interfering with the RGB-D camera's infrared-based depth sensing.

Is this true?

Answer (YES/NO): NO